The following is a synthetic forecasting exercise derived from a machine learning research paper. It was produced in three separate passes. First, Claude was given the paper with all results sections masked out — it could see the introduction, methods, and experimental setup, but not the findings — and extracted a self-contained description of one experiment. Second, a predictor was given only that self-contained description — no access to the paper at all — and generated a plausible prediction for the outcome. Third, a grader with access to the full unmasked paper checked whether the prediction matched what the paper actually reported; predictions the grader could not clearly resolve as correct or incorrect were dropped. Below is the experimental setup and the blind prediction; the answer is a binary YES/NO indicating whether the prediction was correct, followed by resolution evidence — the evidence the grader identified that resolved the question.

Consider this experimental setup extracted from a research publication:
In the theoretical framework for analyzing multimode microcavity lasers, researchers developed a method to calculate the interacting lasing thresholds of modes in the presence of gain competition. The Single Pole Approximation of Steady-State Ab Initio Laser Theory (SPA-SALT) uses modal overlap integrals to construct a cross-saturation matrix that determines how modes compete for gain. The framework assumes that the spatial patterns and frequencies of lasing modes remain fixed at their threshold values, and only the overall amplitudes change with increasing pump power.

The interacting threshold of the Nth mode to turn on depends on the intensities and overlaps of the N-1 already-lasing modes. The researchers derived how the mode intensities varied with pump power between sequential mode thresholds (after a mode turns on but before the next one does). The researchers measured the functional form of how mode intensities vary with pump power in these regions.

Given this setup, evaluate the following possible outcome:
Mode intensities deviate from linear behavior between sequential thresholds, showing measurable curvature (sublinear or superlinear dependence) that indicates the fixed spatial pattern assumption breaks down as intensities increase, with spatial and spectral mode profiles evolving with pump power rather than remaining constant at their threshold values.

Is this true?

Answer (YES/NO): NO